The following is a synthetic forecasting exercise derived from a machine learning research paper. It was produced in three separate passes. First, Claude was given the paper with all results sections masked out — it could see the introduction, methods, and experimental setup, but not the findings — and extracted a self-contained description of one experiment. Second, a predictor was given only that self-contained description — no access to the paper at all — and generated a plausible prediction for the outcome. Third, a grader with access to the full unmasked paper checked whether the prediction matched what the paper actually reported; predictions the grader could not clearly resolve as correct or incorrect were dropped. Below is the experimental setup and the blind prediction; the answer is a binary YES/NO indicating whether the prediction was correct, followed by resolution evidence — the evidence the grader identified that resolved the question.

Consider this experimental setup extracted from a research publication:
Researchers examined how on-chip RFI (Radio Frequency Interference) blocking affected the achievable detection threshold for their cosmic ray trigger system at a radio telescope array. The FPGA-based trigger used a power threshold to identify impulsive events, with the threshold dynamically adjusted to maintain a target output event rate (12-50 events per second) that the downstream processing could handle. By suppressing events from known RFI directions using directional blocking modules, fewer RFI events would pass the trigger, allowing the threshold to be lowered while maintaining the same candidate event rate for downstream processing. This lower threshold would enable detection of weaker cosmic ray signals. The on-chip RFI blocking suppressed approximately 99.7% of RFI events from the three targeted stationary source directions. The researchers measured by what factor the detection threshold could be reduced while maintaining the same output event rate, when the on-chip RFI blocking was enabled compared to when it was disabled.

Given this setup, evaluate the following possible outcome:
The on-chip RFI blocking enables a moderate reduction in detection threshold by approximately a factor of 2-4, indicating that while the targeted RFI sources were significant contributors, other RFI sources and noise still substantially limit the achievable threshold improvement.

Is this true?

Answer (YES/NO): YES